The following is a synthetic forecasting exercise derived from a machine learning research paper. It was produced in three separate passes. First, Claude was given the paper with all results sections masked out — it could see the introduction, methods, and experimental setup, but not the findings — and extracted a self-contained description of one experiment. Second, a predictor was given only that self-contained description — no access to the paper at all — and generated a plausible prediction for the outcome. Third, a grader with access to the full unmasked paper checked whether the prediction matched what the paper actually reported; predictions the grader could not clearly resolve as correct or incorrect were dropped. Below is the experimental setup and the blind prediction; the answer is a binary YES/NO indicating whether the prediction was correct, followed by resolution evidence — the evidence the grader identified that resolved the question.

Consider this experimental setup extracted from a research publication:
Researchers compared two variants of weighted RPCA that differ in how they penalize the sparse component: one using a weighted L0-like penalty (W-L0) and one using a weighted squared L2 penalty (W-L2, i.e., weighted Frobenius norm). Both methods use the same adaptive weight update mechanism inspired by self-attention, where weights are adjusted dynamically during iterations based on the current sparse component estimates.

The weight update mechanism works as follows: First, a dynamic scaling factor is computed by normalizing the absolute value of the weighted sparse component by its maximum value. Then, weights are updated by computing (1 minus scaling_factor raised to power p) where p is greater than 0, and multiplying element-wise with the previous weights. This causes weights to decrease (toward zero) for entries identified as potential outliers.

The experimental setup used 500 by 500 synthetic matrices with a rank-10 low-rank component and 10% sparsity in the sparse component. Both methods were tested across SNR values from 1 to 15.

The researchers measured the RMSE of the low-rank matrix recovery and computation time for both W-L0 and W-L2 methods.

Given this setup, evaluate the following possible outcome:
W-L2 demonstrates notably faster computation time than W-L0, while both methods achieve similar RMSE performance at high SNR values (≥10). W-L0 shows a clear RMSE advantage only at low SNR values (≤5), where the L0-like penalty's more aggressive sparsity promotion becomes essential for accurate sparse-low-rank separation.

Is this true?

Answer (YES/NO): NO